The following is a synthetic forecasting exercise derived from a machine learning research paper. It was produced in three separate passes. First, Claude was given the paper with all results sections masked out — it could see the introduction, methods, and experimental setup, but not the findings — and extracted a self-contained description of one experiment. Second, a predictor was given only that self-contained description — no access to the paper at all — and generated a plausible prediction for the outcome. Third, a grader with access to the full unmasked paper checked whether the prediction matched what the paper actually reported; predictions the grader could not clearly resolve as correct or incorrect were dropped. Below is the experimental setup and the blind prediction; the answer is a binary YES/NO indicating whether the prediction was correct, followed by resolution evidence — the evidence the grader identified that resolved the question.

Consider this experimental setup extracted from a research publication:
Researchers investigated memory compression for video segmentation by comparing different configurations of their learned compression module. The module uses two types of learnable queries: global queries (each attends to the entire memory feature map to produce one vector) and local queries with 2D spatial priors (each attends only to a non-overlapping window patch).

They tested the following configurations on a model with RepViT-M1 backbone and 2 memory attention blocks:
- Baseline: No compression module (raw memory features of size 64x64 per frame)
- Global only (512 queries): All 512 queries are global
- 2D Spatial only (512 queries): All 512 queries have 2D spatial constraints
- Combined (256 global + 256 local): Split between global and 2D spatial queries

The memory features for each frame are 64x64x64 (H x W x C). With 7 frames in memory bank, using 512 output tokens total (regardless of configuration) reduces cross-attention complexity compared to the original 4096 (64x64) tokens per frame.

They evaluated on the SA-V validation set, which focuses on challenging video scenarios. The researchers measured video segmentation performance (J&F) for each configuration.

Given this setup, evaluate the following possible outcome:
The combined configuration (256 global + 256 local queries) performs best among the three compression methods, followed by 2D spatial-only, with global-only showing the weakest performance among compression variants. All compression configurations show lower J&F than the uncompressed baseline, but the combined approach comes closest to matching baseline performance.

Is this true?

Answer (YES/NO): NO